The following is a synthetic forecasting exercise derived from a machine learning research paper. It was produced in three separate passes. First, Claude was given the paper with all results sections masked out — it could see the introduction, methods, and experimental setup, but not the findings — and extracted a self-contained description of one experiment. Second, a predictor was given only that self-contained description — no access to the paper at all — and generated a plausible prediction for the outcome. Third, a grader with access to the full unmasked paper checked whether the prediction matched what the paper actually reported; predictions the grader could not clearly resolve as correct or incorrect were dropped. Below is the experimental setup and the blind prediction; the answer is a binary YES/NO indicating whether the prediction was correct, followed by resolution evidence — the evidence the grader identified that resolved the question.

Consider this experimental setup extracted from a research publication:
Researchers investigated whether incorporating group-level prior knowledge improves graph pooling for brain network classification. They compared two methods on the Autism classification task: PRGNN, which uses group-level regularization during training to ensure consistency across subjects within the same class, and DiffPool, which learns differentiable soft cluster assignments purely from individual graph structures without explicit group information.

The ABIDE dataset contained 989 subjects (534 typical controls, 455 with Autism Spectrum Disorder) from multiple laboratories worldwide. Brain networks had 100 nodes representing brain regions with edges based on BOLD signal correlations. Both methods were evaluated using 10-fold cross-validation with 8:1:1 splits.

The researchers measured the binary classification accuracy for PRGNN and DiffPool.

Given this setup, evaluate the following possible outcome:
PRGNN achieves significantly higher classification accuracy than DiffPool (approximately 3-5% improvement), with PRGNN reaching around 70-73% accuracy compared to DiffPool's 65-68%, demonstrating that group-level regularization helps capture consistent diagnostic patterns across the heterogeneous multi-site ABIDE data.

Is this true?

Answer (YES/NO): NO